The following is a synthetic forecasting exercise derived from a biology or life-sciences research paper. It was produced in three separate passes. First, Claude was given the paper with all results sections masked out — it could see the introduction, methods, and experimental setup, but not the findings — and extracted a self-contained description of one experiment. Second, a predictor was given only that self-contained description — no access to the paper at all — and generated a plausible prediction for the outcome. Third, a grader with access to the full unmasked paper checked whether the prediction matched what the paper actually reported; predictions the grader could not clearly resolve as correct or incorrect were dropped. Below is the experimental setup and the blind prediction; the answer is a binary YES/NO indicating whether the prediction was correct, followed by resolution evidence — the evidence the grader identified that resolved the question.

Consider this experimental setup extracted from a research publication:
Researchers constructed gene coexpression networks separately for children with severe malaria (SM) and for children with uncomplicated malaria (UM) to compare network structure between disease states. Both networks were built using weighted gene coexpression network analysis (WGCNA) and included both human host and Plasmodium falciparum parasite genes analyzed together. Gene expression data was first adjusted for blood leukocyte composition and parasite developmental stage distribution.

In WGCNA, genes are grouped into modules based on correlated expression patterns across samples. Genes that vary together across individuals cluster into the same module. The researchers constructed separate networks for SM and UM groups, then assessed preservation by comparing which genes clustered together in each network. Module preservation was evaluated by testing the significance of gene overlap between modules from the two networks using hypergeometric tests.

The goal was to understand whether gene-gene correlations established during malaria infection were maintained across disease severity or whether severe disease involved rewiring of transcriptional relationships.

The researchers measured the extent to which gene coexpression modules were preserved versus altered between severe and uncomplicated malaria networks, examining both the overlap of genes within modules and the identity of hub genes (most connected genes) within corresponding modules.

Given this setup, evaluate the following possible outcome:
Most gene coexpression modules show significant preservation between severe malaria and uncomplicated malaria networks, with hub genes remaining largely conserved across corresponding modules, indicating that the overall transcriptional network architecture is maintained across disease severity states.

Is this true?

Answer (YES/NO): NO